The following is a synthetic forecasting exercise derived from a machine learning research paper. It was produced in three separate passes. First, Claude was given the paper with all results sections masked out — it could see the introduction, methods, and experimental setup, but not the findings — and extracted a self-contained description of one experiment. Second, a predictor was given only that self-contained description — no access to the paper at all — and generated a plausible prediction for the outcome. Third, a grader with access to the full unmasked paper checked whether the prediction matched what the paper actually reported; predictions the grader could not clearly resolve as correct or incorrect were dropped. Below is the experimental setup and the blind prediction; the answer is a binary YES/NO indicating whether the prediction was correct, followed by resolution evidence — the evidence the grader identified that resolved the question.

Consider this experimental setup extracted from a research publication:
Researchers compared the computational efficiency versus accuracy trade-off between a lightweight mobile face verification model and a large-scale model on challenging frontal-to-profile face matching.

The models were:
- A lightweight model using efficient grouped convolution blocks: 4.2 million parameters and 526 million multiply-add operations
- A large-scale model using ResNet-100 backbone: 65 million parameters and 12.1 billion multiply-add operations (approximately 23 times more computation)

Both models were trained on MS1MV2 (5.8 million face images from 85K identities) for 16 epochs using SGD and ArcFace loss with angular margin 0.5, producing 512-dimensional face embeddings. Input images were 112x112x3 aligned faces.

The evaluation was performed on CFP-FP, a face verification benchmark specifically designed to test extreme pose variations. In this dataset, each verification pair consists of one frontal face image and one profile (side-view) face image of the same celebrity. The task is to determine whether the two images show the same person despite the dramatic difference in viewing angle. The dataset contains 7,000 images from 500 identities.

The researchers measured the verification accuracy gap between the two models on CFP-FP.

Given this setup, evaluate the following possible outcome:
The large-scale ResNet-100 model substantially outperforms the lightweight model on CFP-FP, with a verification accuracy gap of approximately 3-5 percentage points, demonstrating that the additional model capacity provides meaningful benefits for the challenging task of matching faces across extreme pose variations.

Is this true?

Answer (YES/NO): NO